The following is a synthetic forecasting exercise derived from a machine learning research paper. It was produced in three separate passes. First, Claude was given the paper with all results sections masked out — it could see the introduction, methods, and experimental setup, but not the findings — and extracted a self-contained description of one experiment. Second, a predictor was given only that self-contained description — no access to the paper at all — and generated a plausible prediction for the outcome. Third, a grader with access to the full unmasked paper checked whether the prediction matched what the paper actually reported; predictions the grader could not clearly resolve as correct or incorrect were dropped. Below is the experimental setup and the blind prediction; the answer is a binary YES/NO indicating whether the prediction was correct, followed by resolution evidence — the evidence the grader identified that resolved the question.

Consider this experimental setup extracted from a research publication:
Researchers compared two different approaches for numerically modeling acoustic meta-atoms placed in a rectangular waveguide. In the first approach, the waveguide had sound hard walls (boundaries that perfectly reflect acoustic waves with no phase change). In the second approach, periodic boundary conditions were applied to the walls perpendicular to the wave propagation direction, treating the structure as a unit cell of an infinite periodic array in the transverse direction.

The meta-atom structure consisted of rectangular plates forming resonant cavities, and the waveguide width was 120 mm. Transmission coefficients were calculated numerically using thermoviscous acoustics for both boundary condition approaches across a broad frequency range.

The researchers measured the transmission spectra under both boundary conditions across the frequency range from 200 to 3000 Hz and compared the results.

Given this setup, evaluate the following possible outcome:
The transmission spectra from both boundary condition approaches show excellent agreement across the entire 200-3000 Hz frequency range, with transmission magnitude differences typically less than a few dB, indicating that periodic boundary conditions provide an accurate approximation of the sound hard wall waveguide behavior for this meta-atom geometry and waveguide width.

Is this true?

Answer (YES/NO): YES